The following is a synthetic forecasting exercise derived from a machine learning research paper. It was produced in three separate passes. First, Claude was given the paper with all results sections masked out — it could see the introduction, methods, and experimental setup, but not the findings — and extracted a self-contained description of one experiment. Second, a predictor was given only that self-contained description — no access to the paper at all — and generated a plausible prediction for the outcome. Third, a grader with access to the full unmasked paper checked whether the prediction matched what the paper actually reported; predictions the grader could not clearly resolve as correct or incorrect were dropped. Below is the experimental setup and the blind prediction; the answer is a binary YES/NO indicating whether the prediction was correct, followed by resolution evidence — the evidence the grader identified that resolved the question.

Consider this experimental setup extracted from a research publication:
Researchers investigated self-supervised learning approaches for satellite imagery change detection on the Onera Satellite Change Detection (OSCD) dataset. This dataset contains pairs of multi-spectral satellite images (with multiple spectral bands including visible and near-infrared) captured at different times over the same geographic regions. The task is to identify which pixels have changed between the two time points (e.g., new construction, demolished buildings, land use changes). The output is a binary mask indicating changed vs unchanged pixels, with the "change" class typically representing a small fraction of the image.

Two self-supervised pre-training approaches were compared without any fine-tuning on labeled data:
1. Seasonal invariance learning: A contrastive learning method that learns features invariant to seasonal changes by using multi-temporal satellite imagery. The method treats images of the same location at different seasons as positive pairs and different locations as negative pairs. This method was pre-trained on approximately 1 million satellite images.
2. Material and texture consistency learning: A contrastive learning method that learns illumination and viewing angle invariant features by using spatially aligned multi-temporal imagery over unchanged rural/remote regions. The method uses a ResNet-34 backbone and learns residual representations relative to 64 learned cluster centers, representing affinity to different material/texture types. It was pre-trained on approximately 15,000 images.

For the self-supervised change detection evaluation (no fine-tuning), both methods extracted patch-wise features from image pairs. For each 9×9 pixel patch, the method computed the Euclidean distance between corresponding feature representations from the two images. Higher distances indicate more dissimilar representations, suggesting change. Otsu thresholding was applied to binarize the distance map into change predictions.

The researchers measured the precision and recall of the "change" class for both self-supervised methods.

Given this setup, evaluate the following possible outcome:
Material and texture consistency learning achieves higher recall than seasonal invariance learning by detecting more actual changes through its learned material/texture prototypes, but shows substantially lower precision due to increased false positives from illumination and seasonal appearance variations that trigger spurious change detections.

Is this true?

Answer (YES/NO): NO